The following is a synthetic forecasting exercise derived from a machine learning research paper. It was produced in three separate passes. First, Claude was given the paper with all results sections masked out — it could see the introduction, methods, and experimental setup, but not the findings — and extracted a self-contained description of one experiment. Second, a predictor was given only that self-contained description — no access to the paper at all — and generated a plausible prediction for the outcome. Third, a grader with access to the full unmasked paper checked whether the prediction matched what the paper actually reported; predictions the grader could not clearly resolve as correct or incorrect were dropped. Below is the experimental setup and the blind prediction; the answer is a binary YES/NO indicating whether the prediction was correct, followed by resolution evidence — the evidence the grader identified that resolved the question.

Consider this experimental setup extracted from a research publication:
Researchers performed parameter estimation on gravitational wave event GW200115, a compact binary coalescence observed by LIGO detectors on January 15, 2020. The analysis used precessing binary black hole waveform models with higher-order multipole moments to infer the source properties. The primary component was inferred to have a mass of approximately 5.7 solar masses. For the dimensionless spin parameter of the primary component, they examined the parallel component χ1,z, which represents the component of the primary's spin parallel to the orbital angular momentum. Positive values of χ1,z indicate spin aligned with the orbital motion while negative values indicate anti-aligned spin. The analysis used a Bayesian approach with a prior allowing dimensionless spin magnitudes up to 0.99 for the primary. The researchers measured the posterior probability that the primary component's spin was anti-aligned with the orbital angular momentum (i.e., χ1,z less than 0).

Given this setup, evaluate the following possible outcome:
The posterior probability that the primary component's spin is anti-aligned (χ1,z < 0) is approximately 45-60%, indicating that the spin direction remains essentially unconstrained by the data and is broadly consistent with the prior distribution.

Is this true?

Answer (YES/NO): NO